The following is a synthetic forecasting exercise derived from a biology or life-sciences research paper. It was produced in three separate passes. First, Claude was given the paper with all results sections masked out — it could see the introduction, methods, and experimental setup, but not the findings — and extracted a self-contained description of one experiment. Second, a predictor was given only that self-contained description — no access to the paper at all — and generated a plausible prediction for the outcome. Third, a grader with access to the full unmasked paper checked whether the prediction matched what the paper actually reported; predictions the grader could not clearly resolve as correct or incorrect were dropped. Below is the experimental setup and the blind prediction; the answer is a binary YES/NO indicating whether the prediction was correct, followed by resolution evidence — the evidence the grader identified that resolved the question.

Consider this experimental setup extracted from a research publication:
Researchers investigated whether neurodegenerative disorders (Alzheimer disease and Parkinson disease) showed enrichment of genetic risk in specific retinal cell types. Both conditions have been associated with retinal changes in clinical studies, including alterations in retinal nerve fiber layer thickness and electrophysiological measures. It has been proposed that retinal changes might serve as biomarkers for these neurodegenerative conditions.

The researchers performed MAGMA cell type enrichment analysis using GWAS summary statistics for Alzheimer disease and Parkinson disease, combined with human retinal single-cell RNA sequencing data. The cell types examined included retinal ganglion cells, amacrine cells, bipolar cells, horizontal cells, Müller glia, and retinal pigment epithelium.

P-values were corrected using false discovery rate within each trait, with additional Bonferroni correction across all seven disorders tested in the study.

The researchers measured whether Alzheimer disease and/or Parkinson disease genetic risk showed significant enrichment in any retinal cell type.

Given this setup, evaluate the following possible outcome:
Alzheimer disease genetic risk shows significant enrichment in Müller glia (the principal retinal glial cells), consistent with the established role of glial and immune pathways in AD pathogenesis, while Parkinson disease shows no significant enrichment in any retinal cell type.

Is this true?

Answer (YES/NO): NO